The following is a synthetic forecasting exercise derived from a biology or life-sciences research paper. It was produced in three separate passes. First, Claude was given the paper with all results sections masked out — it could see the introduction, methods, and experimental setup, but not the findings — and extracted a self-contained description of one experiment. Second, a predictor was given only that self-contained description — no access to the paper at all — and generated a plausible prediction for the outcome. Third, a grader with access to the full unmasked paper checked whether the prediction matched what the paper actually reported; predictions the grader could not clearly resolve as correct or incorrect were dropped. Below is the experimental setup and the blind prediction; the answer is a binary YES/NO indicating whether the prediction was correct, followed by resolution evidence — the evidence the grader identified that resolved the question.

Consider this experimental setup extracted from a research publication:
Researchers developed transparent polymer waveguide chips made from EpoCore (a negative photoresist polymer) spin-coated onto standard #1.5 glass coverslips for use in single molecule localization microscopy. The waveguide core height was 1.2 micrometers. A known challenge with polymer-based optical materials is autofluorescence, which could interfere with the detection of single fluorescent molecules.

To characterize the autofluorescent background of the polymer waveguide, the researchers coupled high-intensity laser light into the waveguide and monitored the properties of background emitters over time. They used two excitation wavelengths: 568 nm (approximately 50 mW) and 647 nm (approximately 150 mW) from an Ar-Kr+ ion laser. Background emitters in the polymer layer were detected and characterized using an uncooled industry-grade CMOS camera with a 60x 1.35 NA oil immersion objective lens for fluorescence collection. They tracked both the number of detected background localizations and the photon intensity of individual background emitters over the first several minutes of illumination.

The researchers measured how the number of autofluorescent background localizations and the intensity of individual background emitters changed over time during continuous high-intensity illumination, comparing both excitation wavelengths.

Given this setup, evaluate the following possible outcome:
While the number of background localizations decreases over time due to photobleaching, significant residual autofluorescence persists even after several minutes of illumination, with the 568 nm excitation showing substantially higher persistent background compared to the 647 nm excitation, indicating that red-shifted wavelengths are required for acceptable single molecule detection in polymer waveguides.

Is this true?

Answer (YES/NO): NO